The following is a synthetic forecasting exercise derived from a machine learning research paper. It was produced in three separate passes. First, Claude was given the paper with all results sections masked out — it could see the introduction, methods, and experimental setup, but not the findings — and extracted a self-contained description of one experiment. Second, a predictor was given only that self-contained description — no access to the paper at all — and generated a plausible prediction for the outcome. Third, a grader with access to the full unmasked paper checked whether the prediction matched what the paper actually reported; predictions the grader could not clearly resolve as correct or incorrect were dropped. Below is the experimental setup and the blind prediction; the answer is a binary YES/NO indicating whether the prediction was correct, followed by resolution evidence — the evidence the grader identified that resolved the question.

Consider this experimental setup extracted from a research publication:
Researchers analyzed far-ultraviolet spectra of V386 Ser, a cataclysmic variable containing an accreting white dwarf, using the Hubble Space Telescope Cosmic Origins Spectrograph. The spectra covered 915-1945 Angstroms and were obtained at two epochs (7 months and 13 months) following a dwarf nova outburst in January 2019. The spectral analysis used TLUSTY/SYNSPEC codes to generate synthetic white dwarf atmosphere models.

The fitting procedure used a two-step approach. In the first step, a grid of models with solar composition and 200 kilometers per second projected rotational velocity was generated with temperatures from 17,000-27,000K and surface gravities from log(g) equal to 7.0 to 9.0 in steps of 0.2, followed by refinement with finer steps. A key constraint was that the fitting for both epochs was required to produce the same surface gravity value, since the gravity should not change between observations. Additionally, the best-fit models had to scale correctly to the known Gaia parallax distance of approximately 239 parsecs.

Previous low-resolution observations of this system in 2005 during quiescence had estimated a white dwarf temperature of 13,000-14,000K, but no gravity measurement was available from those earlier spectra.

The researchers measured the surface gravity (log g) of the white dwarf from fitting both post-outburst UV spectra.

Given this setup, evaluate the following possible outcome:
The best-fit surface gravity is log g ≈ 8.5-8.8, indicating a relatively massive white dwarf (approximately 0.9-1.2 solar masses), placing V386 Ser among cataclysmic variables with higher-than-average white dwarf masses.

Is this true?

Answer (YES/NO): NO